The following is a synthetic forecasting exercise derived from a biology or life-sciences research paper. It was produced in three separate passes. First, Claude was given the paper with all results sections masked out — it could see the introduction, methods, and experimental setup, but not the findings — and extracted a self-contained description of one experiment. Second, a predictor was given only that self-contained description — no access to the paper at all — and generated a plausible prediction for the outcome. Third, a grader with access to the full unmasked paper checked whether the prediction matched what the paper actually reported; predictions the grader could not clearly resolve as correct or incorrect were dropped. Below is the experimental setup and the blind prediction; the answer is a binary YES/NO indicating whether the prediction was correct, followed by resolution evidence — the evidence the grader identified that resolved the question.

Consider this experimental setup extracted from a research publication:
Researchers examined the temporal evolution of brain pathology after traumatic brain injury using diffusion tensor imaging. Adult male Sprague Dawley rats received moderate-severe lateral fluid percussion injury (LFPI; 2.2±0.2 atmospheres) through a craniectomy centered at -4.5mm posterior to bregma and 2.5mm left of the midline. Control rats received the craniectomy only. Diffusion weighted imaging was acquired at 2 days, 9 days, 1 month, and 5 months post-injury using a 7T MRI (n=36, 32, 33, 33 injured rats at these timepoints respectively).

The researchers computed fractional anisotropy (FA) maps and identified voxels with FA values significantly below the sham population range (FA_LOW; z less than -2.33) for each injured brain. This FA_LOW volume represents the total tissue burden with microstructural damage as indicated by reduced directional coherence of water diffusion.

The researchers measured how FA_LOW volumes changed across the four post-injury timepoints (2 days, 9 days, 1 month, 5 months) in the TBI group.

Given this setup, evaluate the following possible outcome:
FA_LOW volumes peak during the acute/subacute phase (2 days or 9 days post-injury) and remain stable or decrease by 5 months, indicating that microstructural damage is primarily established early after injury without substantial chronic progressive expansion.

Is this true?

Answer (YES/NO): NO